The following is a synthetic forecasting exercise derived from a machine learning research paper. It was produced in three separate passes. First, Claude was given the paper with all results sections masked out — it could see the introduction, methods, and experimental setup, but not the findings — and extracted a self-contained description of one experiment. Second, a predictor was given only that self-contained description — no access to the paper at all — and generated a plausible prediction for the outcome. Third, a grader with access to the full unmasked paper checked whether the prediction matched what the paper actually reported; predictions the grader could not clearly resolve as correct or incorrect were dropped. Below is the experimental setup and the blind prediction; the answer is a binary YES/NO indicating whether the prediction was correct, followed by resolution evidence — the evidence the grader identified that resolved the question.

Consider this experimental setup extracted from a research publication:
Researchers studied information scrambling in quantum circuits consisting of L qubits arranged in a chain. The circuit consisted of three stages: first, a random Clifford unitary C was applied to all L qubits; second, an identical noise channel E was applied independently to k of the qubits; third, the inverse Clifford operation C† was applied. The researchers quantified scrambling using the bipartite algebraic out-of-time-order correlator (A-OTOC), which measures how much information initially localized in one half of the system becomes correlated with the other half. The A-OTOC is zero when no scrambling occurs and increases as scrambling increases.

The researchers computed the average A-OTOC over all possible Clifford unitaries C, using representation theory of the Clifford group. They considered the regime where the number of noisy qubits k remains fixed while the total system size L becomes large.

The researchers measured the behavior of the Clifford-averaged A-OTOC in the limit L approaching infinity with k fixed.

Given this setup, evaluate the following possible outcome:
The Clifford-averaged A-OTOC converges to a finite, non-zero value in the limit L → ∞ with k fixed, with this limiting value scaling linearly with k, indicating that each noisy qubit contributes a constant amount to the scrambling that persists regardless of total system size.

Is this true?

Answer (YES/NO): NO